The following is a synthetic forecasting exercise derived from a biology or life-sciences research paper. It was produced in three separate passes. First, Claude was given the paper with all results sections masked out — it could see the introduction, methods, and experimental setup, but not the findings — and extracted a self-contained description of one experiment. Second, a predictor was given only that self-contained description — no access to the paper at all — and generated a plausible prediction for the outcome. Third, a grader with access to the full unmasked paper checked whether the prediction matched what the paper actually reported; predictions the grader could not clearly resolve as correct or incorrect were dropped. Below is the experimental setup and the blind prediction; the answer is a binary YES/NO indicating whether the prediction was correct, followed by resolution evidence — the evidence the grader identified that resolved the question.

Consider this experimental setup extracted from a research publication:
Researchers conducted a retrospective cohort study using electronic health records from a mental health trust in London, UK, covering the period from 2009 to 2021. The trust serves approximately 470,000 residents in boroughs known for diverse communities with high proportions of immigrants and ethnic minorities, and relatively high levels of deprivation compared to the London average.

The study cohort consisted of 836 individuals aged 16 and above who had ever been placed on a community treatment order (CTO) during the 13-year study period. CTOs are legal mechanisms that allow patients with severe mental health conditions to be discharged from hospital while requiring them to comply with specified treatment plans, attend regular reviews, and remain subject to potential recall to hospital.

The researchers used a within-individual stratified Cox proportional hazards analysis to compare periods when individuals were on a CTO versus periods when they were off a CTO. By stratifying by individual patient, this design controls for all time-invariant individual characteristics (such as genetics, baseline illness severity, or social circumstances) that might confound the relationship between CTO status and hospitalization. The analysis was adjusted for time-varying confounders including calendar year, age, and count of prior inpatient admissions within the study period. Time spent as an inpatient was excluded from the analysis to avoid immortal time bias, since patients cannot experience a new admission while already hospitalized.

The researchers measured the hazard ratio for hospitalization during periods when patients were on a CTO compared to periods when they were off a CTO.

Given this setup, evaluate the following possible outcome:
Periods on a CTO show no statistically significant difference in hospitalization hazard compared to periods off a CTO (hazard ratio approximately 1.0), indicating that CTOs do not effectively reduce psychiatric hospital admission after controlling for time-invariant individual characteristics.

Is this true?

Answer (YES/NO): NO